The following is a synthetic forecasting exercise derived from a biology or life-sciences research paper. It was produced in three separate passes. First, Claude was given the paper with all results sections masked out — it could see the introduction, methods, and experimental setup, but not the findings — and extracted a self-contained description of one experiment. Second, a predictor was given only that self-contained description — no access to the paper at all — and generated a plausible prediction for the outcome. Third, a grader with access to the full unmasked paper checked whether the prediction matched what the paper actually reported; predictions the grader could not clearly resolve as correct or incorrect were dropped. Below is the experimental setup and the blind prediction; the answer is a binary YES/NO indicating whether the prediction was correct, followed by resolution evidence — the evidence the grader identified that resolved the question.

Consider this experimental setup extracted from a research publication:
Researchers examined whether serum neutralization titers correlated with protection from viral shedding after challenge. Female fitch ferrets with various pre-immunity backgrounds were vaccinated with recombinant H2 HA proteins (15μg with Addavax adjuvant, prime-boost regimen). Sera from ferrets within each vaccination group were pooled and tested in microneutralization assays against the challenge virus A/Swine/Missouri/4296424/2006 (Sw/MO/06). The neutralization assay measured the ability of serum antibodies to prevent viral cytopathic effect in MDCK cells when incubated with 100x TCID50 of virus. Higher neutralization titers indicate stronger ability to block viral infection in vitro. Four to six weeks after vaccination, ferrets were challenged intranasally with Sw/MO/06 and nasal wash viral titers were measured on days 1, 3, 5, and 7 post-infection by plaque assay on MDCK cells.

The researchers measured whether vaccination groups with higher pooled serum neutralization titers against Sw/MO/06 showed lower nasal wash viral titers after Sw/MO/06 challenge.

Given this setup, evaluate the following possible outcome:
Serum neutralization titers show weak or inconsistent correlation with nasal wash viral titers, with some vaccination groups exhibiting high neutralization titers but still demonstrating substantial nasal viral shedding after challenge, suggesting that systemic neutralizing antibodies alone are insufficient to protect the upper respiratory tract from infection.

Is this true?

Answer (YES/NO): YES